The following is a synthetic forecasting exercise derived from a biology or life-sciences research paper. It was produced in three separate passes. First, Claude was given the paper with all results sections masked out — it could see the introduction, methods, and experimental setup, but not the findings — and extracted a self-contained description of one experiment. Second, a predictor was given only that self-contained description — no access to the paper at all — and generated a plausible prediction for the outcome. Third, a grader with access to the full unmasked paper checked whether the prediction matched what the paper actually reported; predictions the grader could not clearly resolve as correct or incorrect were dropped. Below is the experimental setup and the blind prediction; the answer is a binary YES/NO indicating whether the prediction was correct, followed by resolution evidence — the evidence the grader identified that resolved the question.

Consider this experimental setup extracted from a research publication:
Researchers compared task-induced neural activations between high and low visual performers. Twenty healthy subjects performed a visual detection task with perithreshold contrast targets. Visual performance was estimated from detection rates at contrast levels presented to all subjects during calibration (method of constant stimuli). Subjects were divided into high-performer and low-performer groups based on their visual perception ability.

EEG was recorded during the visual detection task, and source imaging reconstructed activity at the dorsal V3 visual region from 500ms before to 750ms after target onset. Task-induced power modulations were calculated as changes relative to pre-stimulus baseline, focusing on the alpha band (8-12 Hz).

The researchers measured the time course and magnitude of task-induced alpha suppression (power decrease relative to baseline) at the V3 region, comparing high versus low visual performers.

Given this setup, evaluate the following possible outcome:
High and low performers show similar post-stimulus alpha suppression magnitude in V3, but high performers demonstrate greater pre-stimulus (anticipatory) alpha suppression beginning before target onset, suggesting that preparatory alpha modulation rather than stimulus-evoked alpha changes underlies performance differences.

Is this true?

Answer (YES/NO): NO